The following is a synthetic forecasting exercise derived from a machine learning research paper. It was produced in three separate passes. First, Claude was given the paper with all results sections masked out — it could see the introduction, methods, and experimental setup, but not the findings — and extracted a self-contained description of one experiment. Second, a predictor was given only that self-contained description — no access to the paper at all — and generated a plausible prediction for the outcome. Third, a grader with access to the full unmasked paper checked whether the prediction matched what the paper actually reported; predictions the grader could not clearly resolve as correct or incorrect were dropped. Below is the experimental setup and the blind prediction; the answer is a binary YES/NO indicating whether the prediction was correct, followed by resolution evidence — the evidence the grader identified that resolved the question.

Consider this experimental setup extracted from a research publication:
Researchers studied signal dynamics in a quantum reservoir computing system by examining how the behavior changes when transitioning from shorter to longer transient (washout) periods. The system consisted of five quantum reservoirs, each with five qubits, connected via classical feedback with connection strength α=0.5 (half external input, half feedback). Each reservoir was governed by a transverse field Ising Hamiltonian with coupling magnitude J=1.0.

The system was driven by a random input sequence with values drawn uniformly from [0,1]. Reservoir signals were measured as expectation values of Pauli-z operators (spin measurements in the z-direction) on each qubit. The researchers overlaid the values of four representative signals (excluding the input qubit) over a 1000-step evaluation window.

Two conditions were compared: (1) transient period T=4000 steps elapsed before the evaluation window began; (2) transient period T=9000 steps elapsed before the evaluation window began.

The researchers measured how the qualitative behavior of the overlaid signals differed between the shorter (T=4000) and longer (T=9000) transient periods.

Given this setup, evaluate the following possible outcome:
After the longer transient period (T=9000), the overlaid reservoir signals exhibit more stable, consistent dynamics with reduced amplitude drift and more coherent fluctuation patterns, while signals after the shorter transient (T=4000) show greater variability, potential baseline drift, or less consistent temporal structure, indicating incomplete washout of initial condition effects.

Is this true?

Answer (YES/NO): YES